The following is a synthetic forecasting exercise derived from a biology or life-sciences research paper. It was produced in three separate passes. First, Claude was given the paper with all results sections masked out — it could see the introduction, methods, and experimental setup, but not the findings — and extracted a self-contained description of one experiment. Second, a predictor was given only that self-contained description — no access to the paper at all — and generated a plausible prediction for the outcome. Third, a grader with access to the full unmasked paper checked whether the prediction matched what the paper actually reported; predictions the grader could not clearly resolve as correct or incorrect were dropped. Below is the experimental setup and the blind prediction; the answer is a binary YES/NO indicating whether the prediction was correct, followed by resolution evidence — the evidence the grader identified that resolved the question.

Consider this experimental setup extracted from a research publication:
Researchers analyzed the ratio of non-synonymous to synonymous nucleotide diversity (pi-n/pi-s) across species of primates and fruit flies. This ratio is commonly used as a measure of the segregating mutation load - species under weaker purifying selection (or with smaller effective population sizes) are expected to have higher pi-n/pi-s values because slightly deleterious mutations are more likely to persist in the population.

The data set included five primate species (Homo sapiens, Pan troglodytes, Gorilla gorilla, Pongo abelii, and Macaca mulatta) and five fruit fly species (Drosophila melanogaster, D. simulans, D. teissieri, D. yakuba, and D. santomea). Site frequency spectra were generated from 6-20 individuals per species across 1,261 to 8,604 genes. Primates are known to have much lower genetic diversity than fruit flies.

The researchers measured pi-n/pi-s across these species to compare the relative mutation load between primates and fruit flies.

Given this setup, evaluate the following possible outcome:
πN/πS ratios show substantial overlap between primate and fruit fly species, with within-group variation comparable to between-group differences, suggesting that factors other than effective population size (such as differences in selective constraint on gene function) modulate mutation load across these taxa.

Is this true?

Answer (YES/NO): NO